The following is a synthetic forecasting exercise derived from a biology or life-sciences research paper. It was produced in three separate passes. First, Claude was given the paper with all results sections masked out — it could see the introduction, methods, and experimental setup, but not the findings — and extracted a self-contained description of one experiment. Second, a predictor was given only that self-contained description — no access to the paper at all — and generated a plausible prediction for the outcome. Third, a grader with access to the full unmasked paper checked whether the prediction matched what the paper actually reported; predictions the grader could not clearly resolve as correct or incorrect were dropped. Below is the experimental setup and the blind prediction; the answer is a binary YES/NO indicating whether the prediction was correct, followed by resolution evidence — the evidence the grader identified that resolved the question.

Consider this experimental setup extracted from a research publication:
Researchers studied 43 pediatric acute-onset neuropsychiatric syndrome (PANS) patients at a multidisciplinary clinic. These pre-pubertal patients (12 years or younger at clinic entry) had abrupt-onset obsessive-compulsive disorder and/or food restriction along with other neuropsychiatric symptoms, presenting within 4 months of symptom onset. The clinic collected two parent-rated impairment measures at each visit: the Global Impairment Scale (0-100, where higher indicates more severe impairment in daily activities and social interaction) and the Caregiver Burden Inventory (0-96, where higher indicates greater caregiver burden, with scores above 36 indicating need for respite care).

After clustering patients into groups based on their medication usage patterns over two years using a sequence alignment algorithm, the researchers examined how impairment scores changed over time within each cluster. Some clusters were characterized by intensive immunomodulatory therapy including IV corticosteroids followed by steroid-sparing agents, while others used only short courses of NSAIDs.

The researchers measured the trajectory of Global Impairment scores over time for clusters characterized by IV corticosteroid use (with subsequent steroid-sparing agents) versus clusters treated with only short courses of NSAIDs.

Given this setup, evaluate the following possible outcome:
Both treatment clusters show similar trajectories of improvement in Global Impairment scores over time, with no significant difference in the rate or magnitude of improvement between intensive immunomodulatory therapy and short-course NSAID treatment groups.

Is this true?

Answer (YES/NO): NO